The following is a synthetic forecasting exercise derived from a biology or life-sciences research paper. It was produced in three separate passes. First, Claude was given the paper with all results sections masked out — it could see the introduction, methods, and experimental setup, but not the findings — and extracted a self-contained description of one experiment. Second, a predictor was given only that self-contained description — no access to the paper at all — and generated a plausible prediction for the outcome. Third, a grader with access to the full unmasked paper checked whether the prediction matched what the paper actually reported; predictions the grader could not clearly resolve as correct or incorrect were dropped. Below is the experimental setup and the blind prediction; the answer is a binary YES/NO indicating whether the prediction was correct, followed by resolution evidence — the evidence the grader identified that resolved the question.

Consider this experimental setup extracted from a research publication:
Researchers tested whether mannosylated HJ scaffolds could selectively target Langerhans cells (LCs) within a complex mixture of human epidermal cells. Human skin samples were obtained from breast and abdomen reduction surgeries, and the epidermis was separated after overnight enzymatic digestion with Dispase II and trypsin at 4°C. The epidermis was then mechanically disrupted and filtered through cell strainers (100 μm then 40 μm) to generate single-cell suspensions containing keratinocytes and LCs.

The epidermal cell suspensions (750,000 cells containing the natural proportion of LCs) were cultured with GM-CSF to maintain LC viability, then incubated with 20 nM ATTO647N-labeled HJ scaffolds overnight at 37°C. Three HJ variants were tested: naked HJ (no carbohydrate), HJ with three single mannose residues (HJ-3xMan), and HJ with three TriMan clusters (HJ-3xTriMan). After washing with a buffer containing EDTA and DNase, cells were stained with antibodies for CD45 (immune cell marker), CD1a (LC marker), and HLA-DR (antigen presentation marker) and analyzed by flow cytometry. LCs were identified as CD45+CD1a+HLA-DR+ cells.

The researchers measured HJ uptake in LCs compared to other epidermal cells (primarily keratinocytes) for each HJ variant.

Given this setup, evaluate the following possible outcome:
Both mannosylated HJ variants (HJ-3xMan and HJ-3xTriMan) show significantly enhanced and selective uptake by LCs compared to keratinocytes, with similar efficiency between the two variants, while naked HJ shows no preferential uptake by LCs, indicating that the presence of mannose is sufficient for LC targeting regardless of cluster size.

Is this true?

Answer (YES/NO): YES